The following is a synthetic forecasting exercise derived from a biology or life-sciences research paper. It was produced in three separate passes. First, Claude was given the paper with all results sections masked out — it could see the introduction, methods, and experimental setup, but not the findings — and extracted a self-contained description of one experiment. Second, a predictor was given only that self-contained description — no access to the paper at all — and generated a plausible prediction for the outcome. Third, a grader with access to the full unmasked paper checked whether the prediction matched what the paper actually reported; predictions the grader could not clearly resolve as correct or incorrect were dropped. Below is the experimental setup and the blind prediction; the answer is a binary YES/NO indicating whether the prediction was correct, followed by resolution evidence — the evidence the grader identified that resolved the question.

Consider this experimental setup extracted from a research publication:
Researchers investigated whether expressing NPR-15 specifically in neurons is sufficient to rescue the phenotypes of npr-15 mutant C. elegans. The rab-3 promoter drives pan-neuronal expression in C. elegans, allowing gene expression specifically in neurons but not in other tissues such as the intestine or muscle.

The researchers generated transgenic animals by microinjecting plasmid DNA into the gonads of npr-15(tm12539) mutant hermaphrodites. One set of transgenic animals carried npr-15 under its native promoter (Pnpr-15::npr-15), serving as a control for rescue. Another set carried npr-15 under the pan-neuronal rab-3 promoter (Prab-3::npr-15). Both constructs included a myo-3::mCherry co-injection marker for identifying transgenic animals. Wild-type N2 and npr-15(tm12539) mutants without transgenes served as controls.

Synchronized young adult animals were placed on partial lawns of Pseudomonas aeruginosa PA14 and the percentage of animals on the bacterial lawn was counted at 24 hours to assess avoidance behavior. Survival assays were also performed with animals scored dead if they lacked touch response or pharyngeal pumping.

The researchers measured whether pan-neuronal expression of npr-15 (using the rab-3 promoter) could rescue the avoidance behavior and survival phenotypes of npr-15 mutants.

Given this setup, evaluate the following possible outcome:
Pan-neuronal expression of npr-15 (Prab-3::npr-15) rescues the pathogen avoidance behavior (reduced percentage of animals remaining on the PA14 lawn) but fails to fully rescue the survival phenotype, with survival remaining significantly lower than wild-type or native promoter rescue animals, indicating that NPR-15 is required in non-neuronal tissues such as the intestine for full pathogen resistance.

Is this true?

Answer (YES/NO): NO